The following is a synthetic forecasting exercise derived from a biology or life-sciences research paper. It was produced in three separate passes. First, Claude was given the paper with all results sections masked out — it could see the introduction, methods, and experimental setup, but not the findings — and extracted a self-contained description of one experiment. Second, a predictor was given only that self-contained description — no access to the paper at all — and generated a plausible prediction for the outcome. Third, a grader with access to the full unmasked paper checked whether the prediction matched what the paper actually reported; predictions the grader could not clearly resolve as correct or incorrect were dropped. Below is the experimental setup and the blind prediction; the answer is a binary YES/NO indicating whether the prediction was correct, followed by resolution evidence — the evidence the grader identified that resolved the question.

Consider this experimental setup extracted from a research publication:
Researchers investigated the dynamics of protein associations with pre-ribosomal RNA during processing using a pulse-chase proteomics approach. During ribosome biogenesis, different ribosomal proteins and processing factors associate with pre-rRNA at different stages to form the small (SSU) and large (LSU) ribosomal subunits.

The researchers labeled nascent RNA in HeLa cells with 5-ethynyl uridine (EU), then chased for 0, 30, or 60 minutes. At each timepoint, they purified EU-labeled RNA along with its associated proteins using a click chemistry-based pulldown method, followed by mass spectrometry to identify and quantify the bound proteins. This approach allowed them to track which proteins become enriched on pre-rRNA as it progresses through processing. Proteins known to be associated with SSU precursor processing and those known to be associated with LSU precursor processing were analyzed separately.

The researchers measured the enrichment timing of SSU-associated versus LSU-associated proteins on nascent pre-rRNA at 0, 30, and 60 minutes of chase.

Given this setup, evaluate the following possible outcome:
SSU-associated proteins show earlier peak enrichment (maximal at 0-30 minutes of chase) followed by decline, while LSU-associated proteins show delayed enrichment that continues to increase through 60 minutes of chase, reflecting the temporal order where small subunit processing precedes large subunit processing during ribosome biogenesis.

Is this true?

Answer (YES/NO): YES